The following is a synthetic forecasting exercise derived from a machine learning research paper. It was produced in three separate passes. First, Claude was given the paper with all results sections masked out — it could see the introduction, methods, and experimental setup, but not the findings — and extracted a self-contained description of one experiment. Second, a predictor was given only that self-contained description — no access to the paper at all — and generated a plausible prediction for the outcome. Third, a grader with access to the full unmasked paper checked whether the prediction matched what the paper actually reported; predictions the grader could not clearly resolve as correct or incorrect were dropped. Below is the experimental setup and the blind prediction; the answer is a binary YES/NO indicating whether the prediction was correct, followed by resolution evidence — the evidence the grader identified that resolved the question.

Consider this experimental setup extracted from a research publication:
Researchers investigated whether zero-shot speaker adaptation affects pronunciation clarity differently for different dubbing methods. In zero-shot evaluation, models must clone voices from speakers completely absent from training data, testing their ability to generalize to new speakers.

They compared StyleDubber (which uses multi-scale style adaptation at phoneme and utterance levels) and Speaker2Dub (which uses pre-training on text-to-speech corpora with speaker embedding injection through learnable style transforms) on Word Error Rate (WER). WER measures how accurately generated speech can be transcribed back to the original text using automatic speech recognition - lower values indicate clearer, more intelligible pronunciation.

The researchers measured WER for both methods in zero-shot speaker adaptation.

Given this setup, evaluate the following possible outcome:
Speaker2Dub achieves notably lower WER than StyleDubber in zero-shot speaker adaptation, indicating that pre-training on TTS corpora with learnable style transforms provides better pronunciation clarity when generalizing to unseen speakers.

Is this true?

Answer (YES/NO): NO